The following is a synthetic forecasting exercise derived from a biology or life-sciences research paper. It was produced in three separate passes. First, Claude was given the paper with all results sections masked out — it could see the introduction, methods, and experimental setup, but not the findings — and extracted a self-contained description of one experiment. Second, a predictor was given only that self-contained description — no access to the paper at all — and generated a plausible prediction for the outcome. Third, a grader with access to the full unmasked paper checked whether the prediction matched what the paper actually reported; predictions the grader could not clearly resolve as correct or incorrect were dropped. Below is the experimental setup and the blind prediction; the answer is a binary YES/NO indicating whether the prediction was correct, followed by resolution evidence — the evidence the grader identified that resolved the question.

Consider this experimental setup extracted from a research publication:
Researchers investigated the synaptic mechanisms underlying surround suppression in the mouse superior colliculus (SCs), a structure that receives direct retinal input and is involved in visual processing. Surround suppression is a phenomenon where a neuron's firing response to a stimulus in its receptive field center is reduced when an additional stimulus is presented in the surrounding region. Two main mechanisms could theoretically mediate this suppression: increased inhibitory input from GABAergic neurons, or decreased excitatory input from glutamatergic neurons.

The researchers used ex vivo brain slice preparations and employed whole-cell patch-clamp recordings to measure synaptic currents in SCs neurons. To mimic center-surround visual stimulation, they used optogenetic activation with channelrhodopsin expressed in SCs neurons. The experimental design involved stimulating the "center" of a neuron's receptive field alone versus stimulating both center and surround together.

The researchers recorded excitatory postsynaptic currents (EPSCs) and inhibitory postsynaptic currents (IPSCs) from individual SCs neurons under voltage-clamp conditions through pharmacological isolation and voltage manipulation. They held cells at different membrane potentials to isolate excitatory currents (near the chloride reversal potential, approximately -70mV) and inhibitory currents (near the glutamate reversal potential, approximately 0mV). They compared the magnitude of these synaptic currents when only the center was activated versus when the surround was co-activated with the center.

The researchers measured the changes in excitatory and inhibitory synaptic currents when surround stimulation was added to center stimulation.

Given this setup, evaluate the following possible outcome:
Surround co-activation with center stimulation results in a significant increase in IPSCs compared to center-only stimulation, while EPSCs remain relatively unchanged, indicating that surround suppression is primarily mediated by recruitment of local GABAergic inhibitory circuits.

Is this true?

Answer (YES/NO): NO